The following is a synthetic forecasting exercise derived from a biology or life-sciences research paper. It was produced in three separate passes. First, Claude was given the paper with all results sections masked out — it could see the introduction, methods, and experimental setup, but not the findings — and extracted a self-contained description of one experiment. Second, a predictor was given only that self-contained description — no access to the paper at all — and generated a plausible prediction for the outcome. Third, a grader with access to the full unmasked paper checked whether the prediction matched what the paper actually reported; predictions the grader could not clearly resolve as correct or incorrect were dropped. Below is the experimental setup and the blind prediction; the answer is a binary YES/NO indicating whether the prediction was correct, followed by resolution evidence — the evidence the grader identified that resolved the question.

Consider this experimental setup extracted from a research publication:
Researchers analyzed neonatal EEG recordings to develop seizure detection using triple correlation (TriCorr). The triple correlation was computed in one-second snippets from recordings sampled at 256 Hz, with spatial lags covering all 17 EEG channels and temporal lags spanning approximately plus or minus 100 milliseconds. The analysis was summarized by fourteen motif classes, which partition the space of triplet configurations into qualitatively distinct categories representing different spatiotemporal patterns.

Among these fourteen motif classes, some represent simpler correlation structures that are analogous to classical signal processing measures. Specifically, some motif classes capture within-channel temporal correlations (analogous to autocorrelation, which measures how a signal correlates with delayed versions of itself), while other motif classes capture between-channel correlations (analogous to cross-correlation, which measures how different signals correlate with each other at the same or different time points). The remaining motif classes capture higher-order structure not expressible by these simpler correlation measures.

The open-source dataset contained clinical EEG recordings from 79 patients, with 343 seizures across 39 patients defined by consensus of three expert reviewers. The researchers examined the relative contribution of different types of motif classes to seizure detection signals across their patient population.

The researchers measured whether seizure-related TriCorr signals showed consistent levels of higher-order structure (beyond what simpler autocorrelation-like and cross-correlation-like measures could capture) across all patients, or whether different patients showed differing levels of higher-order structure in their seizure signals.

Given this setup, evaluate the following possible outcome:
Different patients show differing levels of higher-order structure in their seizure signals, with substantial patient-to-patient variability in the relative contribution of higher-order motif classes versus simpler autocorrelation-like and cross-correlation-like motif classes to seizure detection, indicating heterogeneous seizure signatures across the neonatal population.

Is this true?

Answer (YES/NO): YES